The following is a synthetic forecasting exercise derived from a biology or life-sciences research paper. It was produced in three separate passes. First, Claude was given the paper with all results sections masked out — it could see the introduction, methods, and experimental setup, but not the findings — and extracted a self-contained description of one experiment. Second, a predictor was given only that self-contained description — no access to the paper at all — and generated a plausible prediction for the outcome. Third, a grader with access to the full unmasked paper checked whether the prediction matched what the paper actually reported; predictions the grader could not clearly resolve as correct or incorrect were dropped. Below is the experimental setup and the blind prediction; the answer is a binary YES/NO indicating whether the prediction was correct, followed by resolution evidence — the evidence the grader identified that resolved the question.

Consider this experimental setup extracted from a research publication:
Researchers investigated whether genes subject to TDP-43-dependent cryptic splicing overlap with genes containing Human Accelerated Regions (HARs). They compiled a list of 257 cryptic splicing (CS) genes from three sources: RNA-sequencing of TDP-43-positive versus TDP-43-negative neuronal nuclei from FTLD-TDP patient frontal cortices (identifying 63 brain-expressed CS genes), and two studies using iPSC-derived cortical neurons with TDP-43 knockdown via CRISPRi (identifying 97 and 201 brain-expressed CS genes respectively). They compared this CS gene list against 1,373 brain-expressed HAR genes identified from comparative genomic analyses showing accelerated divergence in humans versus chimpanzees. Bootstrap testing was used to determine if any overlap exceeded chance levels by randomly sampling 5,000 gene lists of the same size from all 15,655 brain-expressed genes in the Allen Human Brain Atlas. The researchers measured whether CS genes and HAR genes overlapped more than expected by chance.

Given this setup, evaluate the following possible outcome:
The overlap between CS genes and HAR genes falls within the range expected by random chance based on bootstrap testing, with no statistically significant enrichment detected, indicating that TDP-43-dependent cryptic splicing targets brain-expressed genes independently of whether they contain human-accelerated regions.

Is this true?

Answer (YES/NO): NO